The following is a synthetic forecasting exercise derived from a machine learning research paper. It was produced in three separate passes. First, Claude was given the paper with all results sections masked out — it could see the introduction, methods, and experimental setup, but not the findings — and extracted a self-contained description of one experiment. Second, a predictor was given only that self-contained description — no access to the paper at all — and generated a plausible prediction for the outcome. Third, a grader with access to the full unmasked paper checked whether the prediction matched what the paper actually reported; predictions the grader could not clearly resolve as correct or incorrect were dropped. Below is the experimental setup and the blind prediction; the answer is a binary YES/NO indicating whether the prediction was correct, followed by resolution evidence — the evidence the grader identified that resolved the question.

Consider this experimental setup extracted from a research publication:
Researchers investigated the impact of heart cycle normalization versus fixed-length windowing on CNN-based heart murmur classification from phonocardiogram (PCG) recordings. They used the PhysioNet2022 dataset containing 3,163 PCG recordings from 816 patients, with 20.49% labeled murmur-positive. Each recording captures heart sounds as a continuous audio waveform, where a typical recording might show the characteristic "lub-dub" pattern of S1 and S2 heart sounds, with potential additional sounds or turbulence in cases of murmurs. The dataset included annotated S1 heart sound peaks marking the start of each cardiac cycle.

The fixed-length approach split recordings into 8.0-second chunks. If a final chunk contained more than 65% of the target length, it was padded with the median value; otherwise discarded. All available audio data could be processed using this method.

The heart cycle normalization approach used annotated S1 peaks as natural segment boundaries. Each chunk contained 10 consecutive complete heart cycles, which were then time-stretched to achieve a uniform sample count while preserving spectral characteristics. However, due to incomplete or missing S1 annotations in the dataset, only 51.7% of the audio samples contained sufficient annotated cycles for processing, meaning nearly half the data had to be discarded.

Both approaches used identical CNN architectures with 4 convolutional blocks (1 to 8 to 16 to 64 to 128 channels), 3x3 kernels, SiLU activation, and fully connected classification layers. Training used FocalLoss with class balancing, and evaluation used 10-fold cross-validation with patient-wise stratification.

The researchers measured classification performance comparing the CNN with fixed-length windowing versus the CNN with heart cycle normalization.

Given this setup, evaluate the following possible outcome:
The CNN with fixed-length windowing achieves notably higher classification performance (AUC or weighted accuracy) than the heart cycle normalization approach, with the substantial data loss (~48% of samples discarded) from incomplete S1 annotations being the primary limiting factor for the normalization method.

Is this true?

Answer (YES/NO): NO